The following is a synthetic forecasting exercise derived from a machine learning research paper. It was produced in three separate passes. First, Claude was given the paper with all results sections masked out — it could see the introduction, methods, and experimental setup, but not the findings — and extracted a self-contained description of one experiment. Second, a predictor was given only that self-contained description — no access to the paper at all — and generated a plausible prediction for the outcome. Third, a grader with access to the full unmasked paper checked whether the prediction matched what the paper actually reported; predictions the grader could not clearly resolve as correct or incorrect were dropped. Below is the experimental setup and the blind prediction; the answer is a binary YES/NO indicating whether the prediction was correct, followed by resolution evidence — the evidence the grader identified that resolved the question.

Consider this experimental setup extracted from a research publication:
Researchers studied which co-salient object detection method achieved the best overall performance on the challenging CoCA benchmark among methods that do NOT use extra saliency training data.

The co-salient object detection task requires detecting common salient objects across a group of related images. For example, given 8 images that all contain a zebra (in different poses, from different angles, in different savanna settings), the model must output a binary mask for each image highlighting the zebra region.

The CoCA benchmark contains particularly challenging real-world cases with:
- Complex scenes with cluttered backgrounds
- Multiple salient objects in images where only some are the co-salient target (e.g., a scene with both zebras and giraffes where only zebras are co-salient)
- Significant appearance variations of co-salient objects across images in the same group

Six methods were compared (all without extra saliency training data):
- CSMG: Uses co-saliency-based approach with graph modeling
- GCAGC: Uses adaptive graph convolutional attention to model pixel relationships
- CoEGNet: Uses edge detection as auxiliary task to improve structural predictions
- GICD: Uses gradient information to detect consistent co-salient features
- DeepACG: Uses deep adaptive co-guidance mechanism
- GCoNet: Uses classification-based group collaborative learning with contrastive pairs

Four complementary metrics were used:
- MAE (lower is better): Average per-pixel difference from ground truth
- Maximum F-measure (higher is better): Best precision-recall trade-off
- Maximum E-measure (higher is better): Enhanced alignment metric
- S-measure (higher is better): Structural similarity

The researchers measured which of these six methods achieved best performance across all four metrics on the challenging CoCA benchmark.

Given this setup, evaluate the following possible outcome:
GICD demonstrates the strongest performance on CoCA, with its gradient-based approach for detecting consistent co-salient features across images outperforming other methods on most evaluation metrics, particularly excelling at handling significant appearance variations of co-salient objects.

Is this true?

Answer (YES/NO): NO